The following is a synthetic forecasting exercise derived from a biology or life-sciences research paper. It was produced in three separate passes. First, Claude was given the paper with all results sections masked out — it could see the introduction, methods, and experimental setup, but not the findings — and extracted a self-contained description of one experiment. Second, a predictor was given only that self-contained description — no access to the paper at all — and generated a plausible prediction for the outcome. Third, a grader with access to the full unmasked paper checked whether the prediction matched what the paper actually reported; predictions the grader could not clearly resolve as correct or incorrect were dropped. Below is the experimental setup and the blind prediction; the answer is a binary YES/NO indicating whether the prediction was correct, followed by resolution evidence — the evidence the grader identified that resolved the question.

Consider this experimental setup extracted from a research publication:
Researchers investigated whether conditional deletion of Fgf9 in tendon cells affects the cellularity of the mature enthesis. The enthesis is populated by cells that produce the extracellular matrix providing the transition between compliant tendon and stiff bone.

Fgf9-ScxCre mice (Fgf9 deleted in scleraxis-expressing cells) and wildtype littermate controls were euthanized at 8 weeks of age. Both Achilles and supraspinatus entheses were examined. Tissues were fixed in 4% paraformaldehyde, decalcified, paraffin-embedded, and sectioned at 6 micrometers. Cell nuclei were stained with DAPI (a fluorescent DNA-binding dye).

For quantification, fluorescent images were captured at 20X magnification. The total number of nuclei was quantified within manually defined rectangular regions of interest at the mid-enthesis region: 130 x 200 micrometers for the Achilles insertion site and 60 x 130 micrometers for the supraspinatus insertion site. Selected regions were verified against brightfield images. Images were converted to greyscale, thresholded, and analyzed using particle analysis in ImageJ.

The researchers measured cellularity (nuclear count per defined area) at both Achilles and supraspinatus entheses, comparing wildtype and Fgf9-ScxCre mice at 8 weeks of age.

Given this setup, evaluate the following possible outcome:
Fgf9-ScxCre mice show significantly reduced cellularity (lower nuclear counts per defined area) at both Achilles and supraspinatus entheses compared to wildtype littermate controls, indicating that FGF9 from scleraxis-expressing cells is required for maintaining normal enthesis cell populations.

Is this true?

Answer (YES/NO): NO